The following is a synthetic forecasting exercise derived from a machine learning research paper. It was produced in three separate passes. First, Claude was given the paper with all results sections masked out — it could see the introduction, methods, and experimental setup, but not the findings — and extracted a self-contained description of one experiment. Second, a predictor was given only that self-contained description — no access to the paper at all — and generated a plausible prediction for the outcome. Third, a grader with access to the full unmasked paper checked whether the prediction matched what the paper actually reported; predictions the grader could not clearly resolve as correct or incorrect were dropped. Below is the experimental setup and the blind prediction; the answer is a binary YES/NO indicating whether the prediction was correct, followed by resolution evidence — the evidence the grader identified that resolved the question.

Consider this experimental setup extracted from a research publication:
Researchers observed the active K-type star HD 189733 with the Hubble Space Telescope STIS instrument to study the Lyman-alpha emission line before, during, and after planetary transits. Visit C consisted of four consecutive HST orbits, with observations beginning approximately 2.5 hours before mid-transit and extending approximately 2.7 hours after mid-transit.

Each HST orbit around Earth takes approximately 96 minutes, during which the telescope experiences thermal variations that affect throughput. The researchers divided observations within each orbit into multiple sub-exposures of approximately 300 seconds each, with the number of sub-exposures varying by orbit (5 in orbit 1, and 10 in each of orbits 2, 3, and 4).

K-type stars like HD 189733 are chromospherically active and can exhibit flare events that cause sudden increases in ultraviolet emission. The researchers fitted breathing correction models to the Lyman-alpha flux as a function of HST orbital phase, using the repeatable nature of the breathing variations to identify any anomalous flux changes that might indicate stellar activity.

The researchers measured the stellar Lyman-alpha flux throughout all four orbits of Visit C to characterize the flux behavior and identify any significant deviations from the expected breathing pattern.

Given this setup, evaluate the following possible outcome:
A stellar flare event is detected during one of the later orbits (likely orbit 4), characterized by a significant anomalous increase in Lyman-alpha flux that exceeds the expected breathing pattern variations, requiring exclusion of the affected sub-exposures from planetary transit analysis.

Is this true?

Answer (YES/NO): NO